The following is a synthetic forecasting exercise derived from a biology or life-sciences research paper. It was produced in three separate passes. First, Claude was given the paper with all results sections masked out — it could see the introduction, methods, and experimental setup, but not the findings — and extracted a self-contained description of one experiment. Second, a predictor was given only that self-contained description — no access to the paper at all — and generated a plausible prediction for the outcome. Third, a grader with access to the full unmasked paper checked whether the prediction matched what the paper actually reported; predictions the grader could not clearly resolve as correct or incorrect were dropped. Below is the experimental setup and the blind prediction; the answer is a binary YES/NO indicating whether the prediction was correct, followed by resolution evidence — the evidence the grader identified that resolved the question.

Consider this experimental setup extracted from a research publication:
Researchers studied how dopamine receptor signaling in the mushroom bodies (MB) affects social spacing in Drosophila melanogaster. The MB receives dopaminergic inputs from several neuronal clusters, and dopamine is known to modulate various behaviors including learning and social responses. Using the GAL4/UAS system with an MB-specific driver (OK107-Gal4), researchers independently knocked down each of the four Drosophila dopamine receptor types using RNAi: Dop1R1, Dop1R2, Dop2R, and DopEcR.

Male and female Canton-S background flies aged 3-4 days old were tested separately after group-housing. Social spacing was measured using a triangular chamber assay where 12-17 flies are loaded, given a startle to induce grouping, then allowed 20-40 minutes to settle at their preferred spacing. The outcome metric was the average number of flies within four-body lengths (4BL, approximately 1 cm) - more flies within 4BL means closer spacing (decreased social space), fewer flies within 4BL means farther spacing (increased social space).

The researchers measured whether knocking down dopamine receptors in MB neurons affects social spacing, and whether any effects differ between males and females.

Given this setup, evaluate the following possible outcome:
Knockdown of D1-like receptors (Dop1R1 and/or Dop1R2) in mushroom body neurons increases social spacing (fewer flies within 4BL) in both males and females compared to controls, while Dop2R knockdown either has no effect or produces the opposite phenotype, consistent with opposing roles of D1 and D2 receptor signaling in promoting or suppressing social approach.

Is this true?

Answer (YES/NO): NO